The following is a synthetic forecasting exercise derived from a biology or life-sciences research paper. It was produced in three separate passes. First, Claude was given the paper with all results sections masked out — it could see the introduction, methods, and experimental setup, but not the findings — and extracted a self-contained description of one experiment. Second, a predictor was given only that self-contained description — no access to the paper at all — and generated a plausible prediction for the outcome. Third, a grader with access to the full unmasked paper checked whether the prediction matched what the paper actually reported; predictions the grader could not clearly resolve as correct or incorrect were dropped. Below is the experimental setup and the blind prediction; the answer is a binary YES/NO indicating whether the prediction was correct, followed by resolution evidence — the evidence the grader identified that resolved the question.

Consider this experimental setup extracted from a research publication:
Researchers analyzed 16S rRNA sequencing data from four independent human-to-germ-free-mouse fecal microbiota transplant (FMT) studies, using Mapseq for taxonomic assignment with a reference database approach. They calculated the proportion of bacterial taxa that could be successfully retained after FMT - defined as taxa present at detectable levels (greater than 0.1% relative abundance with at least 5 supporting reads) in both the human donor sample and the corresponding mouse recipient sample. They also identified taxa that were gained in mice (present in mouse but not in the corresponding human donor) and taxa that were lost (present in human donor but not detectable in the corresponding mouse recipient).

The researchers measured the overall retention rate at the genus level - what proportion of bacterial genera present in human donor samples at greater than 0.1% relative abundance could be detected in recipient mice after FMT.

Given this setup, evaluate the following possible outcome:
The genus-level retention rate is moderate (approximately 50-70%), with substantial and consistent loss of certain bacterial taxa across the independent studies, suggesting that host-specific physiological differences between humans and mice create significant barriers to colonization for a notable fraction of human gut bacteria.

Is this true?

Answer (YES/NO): YES